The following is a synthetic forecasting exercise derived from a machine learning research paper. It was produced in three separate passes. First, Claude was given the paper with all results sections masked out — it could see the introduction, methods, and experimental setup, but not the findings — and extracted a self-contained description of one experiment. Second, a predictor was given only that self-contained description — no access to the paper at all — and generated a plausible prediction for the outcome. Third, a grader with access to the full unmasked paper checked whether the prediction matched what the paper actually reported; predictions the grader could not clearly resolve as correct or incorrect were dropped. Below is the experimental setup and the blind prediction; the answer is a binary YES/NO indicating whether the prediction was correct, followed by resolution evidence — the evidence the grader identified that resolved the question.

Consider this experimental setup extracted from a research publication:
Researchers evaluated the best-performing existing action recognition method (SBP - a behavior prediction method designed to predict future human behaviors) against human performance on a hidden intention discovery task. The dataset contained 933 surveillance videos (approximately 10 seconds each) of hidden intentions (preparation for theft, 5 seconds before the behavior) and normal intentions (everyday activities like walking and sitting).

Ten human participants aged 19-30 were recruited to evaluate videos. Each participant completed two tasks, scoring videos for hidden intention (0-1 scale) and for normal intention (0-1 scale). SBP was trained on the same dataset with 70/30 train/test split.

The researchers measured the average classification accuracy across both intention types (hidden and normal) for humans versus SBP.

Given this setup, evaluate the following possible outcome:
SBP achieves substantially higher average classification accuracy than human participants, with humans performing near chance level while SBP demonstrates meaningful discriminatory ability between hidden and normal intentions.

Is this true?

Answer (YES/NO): NO